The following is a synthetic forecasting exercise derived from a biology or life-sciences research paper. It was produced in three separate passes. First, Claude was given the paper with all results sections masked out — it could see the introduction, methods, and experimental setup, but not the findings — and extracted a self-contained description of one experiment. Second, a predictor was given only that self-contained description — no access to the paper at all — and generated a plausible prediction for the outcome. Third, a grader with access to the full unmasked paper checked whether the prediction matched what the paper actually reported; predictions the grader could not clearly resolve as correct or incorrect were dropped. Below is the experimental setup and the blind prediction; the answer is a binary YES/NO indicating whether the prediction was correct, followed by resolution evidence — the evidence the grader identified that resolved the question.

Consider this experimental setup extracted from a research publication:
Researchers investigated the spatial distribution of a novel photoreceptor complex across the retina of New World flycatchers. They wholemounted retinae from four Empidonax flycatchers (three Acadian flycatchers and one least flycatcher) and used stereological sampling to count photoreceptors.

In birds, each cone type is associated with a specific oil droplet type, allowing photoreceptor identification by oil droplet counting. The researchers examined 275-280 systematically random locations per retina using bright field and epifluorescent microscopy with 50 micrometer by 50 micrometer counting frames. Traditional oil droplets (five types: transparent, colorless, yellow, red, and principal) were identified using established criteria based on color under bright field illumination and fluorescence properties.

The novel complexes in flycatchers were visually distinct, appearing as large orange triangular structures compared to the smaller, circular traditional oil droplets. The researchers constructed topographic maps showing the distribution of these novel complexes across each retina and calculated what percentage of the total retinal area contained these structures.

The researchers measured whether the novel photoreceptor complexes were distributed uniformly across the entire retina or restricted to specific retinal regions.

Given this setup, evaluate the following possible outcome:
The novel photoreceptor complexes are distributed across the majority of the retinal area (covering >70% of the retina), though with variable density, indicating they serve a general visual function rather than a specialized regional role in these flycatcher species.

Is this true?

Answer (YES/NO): NO